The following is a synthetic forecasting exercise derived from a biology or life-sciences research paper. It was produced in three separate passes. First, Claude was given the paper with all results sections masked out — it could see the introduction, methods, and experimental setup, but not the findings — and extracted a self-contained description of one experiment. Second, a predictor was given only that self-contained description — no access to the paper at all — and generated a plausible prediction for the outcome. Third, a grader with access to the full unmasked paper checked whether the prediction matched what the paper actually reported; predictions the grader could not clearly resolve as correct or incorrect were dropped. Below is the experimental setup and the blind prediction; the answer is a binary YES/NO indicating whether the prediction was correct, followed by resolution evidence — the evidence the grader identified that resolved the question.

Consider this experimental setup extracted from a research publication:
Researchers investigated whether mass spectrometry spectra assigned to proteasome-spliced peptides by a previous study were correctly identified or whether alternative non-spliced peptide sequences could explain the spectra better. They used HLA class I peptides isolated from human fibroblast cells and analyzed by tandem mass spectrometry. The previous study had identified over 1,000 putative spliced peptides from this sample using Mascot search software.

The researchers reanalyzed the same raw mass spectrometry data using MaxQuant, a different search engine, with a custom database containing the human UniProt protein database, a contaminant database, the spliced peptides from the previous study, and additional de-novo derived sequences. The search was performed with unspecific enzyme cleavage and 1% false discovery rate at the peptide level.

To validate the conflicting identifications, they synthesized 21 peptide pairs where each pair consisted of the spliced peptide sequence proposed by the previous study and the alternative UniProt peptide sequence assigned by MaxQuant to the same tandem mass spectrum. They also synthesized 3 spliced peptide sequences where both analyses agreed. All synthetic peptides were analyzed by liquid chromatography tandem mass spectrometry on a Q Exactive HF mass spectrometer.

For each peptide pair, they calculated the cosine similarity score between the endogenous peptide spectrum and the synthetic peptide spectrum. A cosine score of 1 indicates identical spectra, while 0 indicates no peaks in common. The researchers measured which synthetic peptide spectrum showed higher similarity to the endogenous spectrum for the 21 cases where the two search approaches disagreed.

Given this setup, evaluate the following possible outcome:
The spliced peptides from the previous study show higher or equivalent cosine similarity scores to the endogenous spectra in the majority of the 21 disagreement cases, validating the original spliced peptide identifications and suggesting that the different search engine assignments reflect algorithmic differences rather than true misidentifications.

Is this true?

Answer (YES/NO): NO